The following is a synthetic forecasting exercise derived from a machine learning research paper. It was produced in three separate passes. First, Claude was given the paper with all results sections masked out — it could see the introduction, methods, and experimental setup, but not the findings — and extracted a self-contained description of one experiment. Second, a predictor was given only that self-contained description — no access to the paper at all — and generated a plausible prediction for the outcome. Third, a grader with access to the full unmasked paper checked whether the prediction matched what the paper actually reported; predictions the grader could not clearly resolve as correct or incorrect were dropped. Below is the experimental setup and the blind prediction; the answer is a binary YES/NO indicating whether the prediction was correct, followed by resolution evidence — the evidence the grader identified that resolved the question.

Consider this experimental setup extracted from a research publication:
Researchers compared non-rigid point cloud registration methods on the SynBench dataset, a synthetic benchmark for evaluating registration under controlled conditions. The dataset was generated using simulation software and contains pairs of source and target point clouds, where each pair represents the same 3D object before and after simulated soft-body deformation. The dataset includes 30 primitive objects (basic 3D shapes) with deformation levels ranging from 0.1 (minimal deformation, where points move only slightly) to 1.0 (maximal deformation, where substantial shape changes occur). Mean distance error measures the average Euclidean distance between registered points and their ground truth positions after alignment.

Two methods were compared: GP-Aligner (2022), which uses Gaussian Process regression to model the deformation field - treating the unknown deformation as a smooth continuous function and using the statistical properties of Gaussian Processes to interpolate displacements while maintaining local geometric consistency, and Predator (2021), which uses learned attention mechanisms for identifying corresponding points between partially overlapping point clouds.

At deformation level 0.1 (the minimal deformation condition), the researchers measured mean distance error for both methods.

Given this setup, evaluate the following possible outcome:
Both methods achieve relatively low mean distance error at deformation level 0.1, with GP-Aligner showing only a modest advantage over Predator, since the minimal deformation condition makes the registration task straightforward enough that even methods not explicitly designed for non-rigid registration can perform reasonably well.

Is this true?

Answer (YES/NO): NO